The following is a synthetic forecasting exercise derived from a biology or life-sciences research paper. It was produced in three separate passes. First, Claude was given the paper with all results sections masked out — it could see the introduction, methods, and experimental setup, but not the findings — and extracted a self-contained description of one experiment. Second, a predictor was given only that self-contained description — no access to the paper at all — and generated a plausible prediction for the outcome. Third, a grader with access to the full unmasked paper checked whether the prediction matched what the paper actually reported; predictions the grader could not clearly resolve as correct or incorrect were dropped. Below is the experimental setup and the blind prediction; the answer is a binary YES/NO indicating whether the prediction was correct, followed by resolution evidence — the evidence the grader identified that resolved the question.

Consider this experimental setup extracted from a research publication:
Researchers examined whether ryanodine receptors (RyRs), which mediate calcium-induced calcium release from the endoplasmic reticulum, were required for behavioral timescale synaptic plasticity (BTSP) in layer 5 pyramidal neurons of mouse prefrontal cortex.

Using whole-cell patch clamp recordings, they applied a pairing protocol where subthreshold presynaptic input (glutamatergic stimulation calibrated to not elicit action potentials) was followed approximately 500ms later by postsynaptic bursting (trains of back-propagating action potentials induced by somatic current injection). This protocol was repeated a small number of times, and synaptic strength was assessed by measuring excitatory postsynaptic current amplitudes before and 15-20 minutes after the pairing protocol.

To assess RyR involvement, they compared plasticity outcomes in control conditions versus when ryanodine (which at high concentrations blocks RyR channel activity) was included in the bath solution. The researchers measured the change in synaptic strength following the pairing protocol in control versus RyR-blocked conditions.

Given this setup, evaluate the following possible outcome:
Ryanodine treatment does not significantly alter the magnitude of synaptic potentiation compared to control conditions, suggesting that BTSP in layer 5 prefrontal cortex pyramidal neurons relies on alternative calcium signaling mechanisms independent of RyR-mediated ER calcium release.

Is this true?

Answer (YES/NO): NO